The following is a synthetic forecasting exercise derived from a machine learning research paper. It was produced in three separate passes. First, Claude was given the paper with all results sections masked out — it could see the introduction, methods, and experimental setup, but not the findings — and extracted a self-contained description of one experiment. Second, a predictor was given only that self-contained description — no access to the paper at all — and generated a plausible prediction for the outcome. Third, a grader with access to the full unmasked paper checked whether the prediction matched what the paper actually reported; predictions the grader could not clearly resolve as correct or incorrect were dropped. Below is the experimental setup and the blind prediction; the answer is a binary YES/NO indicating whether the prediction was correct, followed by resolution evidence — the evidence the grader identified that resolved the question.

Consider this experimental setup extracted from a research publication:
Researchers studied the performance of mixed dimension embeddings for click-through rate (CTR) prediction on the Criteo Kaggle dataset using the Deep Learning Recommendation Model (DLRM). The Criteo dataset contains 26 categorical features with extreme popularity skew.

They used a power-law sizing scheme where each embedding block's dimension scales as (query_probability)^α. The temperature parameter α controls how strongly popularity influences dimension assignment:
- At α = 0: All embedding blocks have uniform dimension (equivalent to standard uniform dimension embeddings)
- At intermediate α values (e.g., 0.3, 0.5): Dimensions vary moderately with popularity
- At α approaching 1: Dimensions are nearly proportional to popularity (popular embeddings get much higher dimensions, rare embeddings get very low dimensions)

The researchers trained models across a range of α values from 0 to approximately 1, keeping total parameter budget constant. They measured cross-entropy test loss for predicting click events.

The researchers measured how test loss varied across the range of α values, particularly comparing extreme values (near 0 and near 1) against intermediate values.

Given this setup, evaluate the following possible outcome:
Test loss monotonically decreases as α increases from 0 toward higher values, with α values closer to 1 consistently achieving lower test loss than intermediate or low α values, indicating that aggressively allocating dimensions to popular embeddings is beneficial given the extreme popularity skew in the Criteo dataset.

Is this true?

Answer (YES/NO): NO